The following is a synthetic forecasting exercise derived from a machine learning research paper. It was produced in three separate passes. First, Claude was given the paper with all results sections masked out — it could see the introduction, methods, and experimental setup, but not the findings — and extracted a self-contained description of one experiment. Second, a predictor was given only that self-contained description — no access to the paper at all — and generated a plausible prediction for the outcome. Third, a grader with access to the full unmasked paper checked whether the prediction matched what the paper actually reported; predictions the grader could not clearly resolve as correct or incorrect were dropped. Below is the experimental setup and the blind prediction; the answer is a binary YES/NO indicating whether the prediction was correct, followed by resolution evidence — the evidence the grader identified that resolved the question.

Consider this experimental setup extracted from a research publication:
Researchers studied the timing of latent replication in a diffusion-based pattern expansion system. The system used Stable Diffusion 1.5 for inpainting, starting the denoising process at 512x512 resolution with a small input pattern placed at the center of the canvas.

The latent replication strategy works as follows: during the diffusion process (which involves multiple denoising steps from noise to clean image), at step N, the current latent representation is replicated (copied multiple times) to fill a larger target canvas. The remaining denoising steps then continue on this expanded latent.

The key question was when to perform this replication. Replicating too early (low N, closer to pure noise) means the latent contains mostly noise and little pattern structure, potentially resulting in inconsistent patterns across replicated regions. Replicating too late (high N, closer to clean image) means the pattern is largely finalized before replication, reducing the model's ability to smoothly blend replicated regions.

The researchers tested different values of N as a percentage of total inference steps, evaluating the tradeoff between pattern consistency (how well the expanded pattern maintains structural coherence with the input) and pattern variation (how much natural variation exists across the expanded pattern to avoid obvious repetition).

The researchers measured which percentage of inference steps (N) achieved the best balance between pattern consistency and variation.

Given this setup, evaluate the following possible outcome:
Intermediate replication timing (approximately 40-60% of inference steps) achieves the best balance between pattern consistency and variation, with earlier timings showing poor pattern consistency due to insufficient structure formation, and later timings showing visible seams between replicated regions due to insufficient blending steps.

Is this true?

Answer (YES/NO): YES